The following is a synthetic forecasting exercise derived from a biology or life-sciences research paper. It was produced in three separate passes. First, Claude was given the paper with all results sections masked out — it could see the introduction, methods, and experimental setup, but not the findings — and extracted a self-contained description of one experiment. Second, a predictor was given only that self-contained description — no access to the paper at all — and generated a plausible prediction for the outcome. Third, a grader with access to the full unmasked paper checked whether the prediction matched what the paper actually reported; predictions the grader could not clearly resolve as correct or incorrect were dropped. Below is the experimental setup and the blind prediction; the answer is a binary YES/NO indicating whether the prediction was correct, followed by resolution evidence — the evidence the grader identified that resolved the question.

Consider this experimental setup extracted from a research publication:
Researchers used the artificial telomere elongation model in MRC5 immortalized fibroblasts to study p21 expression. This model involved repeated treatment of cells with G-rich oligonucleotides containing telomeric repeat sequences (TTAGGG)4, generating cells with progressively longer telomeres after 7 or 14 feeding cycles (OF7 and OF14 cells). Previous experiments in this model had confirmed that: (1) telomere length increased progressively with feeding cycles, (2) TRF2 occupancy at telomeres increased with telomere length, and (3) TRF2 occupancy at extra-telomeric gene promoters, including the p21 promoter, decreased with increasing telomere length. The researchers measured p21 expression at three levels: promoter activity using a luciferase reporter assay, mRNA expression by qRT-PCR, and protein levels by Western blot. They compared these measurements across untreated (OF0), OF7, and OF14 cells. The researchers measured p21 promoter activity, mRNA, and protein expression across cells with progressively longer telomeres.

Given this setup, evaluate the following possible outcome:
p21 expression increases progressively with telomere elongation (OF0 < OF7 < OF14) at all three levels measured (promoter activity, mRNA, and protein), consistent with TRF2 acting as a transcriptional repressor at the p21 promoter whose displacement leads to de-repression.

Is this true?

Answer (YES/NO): YES